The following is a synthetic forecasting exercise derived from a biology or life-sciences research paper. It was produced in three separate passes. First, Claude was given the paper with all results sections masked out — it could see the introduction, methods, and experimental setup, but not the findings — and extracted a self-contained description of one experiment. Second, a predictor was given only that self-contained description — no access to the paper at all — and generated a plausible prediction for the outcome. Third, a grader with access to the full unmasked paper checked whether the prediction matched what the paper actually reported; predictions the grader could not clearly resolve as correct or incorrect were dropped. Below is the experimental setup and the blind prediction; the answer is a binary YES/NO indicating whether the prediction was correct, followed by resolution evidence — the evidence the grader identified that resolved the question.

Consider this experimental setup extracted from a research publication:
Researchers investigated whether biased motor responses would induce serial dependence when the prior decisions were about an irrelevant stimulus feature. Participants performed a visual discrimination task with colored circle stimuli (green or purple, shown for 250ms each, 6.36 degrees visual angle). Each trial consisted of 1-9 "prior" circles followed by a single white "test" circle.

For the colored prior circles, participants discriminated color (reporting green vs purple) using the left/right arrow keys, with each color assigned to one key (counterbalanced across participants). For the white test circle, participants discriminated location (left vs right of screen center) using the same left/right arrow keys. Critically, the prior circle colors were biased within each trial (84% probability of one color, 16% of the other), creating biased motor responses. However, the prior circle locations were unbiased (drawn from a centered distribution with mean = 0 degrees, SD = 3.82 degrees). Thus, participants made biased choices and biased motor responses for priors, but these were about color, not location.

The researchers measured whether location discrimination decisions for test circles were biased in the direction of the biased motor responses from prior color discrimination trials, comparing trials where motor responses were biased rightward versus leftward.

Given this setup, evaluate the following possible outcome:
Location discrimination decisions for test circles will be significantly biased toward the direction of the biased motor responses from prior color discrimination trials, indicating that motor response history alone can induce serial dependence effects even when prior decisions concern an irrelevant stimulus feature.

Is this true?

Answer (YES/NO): NO